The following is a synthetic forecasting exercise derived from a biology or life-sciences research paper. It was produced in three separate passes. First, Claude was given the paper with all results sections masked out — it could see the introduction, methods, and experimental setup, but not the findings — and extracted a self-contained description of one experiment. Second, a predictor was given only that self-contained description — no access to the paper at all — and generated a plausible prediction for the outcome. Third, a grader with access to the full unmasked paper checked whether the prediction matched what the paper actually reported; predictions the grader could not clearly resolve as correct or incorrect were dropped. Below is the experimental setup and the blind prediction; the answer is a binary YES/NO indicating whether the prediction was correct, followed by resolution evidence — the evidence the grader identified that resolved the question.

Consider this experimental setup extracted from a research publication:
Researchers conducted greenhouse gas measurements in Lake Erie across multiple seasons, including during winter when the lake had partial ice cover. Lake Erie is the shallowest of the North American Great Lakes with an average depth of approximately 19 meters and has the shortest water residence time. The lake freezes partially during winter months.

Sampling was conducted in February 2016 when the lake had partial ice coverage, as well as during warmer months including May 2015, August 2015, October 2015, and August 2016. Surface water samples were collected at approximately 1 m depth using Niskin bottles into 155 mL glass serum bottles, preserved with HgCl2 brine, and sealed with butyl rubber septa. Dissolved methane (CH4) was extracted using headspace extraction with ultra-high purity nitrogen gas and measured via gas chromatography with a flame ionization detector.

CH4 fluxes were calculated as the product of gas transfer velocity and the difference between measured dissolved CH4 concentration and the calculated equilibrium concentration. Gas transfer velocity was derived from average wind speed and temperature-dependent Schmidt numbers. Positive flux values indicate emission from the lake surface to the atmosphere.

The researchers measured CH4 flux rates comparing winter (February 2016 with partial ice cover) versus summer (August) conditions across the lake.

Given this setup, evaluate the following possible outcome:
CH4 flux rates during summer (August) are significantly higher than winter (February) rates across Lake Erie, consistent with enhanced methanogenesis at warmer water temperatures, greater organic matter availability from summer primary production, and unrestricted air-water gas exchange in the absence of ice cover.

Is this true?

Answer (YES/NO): YES